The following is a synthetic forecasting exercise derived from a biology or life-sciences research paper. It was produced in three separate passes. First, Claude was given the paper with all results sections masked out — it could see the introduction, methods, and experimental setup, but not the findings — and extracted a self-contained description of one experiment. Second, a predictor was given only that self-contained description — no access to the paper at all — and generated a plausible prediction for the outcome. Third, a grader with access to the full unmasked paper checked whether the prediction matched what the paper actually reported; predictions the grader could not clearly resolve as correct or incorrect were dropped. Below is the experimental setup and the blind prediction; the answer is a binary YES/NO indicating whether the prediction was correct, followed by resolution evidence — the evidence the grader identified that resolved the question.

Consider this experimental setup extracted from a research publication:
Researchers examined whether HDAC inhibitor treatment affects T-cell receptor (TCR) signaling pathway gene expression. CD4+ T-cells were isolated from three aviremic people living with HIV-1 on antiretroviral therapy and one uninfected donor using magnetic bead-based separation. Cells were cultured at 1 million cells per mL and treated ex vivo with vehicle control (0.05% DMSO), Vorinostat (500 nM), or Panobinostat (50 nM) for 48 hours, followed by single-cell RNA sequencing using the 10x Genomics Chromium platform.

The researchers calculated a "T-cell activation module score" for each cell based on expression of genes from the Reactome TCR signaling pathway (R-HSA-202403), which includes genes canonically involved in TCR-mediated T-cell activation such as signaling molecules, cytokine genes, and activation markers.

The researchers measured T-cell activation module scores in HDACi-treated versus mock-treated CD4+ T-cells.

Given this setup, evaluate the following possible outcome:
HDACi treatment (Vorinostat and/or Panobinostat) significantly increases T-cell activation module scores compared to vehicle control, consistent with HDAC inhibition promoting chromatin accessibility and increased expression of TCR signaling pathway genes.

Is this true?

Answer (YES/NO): NO